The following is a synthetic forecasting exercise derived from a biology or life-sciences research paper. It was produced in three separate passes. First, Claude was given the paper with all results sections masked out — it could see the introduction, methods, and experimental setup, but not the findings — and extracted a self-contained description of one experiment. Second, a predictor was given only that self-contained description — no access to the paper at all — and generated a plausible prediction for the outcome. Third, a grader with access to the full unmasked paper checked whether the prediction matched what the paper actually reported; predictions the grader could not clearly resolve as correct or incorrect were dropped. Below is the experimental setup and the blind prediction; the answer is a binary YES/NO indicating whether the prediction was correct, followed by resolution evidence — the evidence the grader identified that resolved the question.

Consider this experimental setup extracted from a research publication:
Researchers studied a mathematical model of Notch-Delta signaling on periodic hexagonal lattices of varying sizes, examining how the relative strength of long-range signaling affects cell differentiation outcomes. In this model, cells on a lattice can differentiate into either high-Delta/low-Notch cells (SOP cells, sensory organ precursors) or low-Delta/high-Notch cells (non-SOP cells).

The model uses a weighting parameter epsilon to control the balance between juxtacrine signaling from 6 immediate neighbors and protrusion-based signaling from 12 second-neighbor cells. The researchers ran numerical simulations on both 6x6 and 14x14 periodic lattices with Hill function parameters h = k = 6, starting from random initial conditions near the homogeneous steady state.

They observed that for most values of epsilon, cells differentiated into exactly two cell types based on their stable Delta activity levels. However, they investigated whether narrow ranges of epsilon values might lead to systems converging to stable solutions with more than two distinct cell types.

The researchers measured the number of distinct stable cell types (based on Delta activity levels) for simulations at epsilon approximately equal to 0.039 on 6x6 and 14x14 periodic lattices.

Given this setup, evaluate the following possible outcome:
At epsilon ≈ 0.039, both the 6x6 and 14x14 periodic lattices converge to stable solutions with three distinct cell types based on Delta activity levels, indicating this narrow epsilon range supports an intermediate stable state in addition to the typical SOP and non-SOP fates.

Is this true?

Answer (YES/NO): NO